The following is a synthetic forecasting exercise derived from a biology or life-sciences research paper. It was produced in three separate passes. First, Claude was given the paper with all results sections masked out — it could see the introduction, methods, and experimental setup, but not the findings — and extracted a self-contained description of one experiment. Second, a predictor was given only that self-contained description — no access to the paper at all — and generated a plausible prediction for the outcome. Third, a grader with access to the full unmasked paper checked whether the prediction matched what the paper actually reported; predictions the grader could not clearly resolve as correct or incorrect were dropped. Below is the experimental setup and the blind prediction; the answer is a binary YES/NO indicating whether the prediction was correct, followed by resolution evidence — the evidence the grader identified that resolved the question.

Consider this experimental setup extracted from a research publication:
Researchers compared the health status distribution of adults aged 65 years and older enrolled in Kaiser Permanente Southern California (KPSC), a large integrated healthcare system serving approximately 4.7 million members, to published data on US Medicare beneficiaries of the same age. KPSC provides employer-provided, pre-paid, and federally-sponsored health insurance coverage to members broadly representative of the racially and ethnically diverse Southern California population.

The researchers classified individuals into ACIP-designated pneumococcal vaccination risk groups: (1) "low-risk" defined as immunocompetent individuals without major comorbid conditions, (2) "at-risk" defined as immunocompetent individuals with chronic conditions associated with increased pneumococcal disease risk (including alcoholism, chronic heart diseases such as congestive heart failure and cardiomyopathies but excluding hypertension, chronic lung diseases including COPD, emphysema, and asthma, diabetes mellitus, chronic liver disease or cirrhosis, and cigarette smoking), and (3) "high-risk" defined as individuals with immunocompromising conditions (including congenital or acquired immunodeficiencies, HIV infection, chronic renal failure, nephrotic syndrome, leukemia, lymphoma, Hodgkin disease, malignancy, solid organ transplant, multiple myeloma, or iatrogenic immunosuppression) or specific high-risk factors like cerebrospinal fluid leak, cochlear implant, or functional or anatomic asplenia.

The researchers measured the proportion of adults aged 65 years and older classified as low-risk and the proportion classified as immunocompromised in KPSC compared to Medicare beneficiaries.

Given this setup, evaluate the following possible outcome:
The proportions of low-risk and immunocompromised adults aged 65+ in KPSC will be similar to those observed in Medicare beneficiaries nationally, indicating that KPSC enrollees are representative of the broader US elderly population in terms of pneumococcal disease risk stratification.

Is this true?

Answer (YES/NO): NO